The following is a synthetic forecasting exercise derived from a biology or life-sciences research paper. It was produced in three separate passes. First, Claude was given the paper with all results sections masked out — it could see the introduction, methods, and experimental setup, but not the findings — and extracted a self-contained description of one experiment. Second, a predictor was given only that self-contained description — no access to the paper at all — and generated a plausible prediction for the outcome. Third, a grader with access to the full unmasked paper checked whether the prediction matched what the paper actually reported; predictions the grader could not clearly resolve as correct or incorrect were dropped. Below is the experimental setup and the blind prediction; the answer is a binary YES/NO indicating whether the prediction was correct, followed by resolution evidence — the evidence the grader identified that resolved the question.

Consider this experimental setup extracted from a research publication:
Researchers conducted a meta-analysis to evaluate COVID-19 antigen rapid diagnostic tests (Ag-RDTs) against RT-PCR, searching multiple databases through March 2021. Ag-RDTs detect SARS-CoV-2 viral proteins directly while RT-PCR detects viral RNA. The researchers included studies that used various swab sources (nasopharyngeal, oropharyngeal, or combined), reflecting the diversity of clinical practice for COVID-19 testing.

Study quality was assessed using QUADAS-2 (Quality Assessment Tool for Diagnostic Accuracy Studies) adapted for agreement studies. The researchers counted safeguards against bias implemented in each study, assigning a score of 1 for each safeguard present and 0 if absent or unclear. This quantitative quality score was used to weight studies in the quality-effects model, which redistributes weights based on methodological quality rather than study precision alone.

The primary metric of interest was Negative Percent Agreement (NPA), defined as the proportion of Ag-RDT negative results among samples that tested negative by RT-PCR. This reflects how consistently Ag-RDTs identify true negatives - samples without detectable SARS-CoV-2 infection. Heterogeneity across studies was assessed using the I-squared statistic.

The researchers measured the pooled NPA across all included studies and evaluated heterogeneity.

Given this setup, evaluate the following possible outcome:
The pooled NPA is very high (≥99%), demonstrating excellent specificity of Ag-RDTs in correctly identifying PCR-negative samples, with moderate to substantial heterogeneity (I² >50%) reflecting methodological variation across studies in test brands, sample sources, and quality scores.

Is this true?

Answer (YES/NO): YES